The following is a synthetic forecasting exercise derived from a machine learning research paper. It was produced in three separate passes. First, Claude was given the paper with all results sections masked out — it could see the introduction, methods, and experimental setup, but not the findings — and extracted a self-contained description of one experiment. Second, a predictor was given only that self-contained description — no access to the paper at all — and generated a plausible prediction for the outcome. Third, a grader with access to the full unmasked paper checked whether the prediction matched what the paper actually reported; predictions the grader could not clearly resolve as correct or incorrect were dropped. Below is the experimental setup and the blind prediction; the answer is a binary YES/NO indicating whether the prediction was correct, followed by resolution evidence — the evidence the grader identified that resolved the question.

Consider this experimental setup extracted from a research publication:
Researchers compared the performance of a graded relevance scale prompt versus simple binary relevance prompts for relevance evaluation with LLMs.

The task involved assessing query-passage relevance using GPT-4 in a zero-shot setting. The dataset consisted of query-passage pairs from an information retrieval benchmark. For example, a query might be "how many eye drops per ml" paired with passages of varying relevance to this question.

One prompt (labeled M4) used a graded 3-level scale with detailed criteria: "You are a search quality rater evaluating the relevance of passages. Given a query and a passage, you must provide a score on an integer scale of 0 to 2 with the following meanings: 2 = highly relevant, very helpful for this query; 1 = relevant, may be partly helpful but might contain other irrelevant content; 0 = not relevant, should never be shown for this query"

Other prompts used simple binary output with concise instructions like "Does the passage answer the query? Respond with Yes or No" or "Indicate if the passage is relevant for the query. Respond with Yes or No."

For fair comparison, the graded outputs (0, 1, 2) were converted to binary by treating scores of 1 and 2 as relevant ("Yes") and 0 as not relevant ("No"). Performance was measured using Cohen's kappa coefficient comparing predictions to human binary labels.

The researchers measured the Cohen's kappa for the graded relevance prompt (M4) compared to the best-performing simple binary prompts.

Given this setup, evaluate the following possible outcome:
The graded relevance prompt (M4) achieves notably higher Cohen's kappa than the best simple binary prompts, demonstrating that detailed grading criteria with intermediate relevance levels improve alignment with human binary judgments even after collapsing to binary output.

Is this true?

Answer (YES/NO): NO